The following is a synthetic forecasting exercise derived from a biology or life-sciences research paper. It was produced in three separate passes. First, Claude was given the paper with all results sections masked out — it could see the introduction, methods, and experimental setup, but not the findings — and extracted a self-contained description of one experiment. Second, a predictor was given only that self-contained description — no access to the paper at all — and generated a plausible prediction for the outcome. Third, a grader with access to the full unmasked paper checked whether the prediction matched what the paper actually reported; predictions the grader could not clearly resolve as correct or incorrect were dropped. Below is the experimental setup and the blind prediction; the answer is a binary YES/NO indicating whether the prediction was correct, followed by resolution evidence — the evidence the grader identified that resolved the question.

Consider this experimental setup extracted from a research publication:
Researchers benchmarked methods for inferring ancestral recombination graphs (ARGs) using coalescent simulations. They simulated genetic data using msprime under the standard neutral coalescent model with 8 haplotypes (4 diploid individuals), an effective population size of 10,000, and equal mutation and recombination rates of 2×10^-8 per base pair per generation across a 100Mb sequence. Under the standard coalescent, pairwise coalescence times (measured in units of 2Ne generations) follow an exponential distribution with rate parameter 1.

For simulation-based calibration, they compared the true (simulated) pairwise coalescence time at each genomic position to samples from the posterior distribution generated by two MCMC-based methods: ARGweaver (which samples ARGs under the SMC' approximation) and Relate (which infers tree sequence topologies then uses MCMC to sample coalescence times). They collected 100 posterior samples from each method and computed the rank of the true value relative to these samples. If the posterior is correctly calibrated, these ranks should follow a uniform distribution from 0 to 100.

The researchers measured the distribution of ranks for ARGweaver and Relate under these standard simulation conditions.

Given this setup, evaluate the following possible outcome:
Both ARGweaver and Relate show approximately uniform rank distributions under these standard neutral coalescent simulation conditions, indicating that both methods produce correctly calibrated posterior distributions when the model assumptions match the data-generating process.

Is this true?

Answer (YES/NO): NO